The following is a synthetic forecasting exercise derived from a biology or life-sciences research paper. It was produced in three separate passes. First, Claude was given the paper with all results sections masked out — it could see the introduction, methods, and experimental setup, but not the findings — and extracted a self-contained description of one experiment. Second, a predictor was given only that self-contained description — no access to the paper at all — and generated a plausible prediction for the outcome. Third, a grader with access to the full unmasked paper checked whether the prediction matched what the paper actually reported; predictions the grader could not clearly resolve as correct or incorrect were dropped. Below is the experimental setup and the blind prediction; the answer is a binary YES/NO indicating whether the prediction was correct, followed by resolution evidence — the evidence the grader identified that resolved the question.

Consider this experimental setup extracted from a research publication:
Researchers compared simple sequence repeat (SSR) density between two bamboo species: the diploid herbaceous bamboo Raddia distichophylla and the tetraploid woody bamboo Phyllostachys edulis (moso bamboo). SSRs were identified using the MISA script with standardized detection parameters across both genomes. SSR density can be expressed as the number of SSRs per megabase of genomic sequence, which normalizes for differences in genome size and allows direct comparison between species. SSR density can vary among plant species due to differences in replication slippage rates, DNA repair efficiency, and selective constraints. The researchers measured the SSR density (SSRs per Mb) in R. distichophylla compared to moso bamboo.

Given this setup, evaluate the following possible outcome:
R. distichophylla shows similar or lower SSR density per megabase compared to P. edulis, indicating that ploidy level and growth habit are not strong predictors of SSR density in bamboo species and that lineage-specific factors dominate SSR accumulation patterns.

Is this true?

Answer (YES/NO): NO